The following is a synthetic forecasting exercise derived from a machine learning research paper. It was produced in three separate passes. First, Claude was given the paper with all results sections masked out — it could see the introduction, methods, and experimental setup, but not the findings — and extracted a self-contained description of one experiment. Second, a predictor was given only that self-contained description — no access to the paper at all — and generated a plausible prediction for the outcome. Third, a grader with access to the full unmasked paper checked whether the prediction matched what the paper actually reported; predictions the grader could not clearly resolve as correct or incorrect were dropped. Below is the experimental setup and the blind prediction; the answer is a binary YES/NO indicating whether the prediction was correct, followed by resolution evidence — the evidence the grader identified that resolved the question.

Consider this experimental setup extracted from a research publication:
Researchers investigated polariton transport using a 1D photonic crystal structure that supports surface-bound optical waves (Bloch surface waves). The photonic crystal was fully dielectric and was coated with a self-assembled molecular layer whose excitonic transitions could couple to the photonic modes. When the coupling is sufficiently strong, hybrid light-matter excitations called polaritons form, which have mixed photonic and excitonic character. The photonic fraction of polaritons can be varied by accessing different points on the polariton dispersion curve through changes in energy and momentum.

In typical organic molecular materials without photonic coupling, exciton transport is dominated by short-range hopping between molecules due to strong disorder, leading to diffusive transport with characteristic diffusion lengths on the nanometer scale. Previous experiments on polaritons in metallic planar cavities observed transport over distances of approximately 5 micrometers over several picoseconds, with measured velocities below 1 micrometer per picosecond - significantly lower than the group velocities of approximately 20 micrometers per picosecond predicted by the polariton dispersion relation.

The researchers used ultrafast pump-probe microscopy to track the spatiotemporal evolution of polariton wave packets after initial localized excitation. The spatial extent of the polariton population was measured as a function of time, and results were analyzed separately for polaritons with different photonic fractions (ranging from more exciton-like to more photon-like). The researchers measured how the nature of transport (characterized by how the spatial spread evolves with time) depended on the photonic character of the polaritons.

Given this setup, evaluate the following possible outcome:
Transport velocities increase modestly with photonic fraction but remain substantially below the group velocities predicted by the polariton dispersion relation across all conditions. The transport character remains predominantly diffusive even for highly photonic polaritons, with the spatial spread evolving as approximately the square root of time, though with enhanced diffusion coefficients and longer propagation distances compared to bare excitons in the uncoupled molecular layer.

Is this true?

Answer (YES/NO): NO